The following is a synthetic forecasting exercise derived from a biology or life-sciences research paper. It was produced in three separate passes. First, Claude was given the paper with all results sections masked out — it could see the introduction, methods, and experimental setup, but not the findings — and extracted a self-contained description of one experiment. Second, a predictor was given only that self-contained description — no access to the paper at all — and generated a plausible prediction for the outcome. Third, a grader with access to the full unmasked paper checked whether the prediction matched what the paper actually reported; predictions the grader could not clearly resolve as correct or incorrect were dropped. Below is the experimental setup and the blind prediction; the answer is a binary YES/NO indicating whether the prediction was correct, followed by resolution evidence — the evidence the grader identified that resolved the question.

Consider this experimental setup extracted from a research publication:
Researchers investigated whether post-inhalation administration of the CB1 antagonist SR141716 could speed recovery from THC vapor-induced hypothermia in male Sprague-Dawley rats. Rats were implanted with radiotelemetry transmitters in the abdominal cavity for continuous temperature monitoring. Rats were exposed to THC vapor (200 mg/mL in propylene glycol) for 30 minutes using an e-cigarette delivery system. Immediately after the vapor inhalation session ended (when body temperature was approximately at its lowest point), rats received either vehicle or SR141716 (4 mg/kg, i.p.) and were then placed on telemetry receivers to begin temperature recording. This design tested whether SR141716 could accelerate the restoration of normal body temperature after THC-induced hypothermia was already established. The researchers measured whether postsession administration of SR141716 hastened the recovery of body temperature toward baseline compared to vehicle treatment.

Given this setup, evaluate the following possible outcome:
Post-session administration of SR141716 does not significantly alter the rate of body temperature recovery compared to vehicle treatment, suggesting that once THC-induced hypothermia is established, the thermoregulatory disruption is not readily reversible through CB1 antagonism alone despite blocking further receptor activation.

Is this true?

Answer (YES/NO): NO